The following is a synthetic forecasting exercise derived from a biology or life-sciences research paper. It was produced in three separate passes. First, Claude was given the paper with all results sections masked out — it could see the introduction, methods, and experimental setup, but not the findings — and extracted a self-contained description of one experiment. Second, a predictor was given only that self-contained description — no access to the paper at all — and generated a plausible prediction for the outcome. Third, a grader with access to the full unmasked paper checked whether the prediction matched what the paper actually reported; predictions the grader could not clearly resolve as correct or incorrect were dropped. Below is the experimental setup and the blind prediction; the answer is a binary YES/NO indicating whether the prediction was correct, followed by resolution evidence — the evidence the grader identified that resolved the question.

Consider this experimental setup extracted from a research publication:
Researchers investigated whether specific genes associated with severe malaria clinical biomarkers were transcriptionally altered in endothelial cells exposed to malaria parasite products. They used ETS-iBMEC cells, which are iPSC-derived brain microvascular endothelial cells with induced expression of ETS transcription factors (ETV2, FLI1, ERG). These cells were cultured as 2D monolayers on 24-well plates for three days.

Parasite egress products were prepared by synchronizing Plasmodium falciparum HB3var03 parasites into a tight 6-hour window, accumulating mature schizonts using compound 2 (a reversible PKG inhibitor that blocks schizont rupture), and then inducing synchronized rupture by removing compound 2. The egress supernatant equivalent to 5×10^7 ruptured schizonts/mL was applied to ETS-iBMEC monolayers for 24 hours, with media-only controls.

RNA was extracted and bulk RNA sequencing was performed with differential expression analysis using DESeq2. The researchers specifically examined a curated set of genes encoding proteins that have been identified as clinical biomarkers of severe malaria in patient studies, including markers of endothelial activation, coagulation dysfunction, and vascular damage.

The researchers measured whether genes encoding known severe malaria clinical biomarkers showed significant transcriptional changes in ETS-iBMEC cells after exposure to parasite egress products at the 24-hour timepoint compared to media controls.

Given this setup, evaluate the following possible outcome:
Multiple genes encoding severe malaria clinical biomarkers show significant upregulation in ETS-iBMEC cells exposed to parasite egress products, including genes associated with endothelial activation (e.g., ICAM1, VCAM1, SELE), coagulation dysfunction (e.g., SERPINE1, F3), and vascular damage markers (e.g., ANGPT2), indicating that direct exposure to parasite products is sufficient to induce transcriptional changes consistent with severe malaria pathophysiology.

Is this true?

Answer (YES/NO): NO